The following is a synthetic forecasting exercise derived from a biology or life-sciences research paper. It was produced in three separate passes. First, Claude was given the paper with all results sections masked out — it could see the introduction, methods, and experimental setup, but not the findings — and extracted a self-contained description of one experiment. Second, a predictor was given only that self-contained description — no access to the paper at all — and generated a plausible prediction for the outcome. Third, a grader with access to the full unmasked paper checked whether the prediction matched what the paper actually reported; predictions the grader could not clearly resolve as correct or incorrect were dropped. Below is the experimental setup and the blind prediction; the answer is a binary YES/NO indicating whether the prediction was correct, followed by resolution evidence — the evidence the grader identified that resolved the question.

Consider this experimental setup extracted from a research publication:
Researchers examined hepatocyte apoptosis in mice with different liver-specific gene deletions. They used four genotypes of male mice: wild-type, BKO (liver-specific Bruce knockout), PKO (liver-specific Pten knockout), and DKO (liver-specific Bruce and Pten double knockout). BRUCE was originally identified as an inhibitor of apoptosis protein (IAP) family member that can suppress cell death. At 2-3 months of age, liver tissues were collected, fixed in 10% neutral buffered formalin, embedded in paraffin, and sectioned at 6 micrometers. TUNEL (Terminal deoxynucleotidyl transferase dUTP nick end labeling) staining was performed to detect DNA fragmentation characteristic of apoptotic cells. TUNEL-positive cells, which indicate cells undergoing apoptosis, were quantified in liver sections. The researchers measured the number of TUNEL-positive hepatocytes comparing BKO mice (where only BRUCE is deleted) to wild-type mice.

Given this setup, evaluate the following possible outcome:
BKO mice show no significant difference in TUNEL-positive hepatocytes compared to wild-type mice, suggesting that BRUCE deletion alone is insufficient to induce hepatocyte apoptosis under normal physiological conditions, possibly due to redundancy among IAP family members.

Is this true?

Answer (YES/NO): YES